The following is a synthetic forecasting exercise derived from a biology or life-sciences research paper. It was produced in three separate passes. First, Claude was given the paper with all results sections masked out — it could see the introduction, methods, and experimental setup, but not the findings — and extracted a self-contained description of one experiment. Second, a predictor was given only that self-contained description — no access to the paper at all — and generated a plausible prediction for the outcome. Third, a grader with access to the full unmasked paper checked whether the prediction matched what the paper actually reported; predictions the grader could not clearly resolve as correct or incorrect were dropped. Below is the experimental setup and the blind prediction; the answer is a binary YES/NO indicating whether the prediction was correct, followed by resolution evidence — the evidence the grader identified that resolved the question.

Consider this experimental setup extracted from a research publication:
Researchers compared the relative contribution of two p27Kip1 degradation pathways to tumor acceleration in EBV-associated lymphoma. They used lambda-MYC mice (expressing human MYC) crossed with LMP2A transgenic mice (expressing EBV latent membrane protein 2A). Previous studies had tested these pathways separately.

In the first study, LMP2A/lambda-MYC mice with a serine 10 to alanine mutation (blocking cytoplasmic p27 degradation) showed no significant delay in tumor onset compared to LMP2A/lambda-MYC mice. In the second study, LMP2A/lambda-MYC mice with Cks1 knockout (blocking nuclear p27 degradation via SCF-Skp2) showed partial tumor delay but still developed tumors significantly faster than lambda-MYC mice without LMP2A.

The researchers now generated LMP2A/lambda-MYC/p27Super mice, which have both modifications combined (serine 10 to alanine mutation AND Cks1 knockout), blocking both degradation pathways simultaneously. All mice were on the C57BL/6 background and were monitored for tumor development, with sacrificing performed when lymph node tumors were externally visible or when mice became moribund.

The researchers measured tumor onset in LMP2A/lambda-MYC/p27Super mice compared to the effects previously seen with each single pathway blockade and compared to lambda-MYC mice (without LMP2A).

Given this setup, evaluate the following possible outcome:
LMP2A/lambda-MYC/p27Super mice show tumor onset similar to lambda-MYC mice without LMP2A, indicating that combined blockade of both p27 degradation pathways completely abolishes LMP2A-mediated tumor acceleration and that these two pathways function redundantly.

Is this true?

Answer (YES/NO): NO